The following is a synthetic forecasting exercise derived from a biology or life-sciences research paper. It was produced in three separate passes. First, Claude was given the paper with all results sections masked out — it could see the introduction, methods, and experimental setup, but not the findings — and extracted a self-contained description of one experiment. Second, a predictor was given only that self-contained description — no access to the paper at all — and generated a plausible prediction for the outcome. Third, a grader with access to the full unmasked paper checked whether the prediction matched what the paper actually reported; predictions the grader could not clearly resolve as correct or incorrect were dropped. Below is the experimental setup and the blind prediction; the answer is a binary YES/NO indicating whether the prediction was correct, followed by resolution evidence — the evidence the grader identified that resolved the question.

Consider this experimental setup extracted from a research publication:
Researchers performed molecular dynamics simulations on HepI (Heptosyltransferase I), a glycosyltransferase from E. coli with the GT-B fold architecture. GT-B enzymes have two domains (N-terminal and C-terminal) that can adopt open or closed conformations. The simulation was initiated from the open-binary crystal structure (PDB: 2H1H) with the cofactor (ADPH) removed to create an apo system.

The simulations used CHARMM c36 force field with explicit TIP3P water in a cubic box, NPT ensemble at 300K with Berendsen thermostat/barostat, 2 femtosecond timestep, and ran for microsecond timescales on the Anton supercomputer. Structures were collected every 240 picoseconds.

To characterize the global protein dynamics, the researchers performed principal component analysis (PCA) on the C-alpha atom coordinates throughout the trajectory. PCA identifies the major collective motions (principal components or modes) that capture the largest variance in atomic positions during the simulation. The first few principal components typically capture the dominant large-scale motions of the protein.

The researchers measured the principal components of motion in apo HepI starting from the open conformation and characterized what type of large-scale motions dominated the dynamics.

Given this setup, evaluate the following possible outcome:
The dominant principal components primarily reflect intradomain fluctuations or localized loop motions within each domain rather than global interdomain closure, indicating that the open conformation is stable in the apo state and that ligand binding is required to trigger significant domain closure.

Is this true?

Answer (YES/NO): NO